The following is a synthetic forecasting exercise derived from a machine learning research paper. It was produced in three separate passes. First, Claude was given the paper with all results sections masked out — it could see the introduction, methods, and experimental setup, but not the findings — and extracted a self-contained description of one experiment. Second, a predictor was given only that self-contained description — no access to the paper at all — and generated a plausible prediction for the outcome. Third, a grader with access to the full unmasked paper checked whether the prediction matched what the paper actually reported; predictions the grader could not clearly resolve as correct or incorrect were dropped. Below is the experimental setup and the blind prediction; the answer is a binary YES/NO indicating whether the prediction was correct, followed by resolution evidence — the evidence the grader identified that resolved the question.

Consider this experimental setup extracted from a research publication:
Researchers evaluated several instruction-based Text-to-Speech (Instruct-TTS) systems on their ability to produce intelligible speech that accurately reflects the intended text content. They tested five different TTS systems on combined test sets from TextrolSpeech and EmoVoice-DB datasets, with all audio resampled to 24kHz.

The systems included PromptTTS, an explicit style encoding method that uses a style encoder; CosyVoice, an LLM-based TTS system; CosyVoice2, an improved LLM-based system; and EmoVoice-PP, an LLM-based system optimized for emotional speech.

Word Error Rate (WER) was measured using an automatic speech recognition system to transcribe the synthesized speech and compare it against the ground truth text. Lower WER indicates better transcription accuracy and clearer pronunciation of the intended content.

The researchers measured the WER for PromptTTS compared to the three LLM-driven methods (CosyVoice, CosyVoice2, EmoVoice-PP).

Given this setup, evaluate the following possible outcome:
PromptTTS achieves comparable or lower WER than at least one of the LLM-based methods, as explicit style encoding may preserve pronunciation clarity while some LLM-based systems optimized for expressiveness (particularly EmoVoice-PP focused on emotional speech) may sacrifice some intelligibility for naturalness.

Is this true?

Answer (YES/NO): YES